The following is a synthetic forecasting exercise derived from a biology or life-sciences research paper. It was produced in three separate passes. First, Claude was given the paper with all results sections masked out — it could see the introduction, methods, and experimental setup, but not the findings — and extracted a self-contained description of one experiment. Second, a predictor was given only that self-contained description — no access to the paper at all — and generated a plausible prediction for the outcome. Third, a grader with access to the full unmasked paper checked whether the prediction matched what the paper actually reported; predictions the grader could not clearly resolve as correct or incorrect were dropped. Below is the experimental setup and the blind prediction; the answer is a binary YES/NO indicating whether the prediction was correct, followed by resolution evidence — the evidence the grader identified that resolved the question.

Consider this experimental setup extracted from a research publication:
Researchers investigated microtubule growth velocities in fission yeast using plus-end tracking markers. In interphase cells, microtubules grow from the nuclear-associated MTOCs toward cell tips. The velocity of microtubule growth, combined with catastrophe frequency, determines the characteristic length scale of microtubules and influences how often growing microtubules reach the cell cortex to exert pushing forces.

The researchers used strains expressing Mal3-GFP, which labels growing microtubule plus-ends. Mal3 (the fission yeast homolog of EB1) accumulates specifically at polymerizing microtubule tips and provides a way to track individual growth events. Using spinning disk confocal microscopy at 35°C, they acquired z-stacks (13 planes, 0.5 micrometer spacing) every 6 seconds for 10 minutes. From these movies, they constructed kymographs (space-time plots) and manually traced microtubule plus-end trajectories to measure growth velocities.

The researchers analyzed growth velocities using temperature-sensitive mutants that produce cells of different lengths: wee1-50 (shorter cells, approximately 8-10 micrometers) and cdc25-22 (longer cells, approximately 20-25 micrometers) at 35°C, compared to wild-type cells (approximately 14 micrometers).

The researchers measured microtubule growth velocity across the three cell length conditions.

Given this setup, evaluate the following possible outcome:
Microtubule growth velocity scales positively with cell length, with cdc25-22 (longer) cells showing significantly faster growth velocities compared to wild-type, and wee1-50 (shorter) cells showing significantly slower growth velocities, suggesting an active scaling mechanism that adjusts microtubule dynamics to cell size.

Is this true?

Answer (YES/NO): NO